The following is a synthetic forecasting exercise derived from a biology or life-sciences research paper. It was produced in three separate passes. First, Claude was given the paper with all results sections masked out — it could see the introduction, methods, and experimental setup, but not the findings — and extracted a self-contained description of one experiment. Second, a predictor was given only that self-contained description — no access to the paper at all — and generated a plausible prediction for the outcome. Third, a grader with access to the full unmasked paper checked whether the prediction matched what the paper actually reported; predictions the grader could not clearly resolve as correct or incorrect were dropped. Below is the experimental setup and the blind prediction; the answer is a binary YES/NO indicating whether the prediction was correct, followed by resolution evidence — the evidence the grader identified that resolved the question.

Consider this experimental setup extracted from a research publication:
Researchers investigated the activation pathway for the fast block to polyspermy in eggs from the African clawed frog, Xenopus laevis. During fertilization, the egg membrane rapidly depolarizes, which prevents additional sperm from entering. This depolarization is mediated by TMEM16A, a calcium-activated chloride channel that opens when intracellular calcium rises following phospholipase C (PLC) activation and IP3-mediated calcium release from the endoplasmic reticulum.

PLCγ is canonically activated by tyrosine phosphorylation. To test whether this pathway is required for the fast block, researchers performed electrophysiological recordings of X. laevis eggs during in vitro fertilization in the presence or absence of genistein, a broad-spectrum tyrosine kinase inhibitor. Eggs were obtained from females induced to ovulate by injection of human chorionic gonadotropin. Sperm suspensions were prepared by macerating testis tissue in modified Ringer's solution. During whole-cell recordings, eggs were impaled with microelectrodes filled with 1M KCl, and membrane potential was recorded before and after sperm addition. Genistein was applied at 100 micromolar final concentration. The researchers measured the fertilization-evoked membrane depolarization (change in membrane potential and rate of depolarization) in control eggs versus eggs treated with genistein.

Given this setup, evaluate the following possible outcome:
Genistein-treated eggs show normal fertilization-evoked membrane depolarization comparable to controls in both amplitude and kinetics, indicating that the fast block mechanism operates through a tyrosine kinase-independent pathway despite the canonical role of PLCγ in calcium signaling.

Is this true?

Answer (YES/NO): YES